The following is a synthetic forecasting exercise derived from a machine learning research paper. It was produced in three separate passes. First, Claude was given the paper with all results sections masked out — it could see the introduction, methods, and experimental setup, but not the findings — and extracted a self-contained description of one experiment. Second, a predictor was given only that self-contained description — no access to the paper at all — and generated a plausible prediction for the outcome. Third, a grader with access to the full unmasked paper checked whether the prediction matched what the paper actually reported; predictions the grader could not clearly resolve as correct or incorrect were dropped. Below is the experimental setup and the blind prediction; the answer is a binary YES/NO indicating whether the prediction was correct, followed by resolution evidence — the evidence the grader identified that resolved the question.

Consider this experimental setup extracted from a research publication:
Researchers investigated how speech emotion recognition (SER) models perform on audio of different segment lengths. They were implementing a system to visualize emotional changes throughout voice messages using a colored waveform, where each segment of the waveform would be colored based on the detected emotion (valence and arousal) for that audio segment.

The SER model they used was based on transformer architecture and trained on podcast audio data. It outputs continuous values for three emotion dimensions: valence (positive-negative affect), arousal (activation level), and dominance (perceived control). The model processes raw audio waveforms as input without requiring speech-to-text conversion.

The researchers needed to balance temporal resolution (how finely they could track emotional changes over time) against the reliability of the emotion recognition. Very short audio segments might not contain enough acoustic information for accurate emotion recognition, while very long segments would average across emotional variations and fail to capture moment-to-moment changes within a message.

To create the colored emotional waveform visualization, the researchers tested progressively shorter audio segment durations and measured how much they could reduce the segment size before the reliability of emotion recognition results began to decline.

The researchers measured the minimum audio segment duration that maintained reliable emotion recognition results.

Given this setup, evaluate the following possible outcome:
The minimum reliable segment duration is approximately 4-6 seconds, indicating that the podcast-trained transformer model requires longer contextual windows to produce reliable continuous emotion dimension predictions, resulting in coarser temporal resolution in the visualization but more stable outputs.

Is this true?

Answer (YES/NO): NO